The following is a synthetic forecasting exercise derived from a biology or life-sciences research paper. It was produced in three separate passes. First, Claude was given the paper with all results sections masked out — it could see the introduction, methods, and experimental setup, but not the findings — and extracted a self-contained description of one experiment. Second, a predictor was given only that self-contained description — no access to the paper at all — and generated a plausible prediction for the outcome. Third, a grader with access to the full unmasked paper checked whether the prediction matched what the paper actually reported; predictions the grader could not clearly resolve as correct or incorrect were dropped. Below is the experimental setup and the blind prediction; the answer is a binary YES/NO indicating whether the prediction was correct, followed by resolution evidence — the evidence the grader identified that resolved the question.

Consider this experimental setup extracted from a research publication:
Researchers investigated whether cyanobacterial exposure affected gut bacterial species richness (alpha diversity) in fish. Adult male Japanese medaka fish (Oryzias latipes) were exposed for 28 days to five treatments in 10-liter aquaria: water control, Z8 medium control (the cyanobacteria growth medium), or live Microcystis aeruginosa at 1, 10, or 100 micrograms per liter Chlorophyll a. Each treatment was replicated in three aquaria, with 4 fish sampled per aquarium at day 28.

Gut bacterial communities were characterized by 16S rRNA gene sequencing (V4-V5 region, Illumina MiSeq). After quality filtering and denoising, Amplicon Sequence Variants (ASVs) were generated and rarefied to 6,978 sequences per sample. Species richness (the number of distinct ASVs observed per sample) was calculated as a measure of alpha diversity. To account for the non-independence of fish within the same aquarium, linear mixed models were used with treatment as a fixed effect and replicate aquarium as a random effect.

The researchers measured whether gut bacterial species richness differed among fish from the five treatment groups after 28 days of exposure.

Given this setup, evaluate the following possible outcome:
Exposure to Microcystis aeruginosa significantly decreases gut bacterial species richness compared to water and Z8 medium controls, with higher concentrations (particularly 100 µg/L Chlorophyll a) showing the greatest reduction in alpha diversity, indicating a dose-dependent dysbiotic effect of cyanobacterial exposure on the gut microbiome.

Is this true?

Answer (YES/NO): NO